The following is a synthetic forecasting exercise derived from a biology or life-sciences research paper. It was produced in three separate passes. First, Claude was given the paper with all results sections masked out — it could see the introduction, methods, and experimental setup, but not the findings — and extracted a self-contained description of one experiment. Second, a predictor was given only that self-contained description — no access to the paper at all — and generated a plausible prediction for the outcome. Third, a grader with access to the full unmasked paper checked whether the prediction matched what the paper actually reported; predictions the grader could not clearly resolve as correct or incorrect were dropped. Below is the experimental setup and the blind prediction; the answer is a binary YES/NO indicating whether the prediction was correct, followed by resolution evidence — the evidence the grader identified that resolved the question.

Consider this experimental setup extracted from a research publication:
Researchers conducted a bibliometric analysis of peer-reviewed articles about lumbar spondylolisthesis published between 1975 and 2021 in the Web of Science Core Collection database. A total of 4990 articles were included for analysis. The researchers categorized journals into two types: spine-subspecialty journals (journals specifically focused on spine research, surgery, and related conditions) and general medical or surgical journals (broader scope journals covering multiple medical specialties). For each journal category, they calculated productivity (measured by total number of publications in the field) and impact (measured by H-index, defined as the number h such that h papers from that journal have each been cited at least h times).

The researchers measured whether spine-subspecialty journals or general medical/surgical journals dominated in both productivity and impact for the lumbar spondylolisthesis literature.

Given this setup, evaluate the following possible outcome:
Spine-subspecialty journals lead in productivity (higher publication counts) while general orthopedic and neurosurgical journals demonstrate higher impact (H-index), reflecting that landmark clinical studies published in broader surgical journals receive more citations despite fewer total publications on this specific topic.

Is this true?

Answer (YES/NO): NO